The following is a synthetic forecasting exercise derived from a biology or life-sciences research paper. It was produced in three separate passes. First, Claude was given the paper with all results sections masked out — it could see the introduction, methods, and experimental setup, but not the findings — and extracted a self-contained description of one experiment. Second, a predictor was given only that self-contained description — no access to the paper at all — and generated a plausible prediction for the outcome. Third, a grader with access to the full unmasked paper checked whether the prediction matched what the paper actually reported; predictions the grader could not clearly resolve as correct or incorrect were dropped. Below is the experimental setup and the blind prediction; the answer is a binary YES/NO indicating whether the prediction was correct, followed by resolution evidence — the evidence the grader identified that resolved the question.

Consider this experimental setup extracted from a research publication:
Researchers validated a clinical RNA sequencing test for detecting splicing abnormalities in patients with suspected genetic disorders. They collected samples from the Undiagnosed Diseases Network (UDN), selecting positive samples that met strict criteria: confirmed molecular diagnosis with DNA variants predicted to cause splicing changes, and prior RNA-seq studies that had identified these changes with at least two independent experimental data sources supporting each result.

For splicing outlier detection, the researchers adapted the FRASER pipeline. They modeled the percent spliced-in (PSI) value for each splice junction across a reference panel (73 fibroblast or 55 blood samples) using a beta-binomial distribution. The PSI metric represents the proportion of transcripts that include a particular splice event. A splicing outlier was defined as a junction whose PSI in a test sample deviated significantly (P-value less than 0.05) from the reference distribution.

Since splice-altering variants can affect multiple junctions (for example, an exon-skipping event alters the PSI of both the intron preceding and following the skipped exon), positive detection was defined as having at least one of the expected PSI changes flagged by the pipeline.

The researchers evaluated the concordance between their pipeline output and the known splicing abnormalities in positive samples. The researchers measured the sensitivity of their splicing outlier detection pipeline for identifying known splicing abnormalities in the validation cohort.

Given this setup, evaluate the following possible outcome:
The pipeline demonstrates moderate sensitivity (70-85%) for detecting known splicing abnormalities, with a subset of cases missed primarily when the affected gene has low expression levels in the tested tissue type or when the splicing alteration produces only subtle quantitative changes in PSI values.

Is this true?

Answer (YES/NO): NO